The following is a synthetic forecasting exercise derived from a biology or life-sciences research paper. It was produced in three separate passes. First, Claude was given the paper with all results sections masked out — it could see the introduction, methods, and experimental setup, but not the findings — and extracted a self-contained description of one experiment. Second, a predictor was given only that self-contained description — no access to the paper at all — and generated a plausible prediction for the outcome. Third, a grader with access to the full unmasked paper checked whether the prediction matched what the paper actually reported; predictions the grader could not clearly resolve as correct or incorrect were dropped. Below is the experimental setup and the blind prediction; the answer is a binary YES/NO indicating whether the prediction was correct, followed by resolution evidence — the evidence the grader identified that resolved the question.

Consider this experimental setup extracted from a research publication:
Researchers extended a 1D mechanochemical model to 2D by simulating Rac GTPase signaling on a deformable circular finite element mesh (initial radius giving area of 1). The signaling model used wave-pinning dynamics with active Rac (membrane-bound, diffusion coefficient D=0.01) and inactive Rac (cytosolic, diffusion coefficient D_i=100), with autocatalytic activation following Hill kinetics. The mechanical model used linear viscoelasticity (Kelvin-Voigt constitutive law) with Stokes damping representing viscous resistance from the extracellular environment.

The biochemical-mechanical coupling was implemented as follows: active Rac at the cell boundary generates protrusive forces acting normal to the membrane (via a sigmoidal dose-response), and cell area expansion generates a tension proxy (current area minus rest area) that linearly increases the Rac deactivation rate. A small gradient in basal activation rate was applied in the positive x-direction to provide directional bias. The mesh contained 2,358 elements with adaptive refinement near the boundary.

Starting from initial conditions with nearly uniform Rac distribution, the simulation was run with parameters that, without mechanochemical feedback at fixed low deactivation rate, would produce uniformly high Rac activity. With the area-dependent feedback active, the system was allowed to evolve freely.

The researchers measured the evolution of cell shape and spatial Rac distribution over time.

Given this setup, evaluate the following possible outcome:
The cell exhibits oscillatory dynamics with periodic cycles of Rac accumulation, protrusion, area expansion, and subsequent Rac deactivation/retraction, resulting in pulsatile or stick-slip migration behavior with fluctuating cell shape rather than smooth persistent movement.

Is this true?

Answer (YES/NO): NO